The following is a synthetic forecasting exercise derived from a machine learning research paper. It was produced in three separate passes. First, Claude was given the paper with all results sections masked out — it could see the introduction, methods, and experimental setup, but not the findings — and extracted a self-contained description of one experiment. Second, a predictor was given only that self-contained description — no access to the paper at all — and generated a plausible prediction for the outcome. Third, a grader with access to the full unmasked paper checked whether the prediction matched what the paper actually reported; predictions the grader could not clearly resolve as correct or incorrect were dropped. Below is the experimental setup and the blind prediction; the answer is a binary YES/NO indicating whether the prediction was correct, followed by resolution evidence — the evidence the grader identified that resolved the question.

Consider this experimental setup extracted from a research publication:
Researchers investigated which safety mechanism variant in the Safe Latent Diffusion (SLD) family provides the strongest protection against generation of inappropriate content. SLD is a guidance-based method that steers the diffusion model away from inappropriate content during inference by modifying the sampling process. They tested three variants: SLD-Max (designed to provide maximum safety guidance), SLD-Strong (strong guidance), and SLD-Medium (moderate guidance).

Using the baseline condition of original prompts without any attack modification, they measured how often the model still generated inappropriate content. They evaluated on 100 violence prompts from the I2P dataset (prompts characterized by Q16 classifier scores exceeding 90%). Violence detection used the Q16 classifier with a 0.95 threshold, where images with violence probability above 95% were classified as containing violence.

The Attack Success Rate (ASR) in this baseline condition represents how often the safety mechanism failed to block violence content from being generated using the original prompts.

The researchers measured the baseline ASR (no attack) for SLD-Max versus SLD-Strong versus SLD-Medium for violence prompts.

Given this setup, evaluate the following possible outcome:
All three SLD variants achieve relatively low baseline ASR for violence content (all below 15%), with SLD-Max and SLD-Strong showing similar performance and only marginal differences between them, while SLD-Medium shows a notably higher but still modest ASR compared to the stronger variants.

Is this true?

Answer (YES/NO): NO